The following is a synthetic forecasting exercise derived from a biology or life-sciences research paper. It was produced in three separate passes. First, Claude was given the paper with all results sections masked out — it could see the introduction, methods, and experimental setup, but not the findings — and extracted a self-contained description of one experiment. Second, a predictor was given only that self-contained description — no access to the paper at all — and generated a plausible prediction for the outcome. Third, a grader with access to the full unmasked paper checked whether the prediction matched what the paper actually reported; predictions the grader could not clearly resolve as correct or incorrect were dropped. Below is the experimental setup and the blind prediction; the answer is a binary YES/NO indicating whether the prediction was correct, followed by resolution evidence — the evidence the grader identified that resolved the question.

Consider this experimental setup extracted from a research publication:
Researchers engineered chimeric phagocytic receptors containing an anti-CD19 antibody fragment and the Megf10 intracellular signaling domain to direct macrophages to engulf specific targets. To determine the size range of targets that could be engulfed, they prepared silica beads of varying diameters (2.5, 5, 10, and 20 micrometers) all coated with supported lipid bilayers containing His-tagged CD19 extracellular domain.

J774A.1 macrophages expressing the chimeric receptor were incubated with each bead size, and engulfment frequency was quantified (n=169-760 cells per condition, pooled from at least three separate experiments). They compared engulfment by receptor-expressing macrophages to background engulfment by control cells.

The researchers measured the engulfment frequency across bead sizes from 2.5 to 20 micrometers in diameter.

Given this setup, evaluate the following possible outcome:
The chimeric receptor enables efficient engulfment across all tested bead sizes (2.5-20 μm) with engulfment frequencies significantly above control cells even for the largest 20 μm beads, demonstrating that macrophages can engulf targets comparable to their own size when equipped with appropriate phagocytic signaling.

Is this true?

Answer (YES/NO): YES